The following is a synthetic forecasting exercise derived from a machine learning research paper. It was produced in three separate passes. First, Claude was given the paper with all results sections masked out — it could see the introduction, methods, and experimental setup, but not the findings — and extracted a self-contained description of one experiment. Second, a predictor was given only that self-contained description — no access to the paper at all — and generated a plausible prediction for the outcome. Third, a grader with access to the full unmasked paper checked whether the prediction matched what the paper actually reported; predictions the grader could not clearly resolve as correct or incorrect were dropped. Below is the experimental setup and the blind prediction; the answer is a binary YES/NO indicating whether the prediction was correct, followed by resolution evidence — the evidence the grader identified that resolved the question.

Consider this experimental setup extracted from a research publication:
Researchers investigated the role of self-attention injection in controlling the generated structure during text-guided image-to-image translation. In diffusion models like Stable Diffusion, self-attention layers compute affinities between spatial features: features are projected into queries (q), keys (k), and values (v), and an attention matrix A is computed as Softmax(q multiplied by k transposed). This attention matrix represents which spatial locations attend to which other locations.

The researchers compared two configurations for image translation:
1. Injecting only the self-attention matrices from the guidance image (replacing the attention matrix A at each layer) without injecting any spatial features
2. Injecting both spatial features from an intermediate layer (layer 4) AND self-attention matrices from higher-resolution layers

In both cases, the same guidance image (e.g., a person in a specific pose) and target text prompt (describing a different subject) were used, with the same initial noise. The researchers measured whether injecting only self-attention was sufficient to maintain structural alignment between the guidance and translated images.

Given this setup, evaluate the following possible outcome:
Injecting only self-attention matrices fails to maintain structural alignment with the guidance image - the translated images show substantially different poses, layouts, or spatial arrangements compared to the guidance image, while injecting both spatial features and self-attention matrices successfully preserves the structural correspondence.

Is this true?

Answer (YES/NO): YES